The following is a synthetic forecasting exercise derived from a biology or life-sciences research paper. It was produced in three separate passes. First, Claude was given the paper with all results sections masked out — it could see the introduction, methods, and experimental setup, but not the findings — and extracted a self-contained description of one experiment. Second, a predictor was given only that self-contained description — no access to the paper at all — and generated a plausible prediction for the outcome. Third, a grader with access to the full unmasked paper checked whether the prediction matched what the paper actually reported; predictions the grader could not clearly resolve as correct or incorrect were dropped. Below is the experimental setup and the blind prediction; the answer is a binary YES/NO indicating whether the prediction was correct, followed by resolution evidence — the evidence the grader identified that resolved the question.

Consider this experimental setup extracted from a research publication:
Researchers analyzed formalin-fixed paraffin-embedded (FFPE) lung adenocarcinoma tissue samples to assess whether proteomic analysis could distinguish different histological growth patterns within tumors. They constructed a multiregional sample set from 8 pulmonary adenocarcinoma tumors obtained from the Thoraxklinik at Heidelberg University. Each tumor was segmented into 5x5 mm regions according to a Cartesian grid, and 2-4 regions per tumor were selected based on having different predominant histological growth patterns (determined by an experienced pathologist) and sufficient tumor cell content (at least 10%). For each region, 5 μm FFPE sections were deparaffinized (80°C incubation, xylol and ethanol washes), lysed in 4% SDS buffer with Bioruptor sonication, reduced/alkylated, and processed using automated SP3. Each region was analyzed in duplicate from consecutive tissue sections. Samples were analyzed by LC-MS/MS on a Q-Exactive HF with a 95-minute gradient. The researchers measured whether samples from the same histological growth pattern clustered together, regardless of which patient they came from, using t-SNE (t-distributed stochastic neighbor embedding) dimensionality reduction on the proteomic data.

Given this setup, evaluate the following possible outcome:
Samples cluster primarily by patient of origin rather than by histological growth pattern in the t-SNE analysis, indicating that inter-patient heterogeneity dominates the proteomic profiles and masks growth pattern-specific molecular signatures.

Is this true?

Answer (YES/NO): YES